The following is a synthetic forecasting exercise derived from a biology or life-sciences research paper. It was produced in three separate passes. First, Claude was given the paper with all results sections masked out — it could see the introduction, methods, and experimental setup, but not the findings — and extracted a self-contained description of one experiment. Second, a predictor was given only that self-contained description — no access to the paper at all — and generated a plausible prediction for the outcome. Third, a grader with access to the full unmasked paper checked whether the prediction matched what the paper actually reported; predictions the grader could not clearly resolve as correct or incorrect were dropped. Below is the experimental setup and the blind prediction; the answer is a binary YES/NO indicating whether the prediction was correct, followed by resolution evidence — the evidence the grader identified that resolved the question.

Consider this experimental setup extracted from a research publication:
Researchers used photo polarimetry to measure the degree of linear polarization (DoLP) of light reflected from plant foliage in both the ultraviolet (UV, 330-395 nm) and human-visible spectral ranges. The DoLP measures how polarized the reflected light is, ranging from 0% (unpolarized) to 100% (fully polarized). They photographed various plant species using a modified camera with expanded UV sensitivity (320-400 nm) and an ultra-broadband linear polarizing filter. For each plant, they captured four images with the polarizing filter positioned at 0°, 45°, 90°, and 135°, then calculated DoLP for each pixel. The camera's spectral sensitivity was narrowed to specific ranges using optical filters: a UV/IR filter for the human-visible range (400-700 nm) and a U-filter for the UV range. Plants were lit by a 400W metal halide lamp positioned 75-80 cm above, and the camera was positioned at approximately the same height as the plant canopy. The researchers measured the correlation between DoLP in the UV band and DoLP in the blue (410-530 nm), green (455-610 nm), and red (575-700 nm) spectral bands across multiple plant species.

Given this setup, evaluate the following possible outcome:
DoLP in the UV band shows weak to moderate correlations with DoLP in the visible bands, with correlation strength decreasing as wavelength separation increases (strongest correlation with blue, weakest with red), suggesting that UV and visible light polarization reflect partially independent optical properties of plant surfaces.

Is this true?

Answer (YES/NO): NO